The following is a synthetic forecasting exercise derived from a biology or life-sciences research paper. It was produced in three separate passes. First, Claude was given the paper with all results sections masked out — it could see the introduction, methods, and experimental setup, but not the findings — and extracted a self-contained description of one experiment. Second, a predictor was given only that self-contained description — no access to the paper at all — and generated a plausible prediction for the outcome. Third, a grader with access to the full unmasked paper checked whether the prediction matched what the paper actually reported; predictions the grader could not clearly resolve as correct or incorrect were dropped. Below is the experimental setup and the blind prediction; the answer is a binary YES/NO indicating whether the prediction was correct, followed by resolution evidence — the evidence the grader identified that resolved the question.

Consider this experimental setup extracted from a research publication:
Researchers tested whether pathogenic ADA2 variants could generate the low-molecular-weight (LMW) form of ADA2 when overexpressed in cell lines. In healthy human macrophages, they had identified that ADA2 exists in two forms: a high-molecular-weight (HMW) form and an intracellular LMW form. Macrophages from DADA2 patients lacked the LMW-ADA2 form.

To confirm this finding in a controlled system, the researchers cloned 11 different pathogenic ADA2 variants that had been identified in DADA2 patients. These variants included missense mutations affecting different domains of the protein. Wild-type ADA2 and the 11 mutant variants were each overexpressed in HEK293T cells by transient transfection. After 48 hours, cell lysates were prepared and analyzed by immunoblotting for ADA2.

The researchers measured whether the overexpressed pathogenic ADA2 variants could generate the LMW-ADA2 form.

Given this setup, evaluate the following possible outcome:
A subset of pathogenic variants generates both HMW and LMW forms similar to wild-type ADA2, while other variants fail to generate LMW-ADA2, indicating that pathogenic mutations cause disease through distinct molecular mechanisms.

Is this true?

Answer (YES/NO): NO